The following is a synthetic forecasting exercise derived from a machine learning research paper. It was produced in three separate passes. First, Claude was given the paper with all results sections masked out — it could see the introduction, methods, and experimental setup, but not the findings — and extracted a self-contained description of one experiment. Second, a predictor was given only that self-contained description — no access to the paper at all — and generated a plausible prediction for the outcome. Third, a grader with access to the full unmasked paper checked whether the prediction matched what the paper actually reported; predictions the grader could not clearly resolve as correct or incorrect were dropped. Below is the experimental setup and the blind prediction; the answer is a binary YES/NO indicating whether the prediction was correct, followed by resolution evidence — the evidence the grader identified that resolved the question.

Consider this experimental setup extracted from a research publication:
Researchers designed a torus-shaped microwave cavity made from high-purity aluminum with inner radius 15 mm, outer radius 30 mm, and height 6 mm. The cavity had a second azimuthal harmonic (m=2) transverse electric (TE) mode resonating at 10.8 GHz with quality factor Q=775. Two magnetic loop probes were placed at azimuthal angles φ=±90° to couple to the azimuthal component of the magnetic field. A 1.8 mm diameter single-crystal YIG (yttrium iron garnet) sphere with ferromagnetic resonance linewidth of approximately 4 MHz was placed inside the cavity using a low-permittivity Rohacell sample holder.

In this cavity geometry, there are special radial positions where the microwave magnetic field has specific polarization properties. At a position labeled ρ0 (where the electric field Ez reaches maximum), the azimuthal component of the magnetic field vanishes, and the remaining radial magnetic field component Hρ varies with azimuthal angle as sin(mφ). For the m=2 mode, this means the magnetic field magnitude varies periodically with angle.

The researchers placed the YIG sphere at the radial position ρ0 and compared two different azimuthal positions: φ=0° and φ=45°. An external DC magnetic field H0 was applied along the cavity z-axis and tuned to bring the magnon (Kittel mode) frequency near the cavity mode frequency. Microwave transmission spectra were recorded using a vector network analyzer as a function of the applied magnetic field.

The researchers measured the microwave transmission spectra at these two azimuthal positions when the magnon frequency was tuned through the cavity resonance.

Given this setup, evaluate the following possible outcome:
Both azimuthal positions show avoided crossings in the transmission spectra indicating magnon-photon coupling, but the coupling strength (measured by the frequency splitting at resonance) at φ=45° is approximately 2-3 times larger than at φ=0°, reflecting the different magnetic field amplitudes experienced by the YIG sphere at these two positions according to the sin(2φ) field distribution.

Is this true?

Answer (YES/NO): NO